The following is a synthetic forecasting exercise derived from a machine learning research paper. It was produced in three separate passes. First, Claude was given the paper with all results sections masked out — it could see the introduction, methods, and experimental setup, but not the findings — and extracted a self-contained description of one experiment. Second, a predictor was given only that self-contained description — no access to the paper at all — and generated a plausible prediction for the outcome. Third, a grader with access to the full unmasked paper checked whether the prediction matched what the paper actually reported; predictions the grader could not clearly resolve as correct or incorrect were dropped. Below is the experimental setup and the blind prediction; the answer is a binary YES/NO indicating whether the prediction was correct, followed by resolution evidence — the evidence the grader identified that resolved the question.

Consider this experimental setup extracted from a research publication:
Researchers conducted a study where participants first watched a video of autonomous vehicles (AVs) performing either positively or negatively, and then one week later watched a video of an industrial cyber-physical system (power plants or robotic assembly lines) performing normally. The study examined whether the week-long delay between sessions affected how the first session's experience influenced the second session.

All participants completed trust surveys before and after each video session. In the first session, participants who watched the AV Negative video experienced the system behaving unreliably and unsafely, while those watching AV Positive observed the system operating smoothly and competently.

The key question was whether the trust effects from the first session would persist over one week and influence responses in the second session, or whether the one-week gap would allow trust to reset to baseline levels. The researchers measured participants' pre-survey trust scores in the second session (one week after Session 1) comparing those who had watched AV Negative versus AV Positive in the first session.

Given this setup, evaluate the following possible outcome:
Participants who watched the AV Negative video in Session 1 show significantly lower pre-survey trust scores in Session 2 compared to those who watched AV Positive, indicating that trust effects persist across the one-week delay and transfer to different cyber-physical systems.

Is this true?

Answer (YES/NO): NO